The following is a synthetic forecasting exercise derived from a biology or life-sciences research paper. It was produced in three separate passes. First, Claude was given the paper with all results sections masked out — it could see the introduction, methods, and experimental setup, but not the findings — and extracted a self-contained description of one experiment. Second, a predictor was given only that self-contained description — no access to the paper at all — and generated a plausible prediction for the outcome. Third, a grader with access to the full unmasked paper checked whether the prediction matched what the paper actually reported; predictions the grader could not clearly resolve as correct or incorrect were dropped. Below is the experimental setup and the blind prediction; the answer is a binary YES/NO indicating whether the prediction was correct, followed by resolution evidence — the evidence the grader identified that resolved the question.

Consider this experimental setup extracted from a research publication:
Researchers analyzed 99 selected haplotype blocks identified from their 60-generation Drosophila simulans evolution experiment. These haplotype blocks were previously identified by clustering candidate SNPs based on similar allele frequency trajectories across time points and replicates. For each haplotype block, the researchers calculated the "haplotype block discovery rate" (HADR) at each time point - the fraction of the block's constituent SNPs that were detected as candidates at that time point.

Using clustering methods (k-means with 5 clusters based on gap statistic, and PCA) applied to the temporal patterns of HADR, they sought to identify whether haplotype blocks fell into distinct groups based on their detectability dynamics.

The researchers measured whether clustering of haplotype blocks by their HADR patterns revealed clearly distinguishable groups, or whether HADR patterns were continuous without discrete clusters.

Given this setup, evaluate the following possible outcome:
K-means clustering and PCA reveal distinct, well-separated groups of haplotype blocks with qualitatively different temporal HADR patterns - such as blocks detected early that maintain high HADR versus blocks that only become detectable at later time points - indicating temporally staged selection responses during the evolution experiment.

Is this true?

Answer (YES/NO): YES